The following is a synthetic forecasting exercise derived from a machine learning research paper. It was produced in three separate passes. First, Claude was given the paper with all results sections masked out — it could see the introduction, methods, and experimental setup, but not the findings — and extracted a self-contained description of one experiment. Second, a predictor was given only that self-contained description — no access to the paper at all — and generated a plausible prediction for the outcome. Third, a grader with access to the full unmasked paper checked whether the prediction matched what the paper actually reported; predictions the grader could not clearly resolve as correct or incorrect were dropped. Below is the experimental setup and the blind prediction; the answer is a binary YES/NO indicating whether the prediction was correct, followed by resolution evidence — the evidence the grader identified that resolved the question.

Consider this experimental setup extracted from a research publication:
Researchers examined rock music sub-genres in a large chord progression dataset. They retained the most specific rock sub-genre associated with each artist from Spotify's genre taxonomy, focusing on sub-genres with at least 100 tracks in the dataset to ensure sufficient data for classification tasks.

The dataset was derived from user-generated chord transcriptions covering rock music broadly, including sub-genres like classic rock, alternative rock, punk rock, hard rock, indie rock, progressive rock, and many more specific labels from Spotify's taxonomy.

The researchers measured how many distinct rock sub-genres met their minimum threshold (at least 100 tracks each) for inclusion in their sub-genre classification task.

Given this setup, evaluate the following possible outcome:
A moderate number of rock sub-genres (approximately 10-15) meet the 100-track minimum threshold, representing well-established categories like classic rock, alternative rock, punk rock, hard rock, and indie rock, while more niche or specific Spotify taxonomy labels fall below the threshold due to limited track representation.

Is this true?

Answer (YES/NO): NO